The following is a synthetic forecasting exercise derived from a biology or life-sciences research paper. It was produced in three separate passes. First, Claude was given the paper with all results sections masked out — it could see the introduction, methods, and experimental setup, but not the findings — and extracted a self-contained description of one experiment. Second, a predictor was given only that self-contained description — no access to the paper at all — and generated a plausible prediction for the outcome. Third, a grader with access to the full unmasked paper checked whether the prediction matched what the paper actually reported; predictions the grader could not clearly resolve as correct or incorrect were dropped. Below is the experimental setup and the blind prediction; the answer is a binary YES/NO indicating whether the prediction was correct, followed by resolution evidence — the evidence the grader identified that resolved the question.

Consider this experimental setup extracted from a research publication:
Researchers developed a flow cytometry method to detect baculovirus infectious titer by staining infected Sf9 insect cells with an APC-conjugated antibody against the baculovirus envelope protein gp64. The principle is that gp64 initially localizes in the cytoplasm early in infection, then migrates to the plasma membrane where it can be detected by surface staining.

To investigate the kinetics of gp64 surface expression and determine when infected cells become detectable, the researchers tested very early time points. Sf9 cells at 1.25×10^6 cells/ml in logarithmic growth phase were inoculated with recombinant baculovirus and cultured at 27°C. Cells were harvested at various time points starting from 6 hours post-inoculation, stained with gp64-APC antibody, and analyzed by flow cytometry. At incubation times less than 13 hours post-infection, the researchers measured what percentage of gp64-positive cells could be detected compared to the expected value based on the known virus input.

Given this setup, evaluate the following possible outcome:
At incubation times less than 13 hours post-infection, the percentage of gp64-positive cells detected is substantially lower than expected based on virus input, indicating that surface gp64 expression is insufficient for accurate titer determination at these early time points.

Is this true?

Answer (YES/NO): YES